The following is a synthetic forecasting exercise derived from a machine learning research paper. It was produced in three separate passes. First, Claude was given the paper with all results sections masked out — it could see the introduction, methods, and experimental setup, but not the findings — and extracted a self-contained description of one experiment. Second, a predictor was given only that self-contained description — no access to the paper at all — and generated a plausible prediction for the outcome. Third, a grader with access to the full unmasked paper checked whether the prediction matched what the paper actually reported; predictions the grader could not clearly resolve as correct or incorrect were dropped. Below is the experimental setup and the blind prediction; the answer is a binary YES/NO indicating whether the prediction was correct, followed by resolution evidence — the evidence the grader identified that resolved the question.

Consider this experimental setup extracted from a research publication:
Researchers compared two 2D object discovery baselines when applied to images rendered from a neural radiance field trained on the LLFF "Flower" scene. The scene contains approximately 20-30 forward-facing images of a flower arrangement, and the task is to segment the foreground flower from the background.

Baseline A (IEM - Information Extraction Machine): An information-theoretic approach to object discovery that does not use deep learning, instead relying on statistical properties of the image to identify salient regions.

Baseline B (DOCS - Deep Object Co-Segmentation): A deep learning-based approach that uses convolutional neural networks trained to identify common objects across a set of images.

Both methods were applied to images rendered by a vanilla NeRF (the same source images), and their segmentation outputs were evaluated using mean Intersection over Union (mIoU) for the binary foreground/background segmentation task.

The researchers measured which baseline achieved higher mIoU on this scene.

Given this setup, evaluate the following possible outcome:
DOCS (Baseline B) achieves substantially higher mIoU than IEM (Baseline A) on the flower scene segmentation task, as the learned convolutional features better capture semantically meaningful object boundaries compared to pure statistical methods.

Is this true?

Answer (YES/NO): NO